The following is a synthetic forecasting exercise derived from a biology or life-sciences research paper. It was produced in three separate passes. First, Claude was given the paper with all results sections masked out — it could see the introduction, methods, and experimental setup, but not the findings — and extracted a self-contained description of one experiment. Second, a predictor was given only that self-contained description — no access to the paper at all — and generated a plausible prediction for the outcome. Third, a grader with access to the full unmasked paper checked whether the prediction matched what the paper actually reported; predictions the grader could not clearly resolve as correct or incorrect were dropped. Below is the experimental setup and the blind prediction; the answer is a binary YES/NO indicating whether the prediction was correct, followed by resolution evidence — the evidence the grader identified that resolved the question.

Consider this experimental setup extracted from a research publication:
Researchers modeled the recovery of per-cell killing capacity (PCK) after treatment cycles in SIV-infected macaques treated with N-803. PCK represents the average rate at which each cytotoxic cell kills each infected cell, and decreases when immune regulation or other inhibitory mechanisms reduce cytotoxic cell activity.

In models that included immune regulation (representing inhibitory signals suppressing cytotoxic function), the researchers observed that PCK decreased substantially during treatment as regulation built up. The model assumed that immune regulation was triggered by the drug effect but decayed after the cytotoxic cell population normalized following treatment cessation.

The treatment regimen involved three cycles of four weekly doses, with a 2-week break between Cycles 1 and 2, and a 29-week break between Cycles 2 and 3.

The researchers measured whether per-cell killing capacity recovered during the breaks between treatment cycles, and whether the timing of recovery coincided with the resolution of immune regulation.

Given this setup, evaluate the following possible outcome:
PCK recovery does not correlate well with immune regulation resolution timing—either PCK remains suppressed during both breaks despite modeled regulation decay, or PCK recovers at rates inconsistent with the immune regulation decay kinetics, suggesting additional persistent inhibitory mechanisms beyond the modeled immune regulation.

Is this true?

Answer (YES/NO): NO